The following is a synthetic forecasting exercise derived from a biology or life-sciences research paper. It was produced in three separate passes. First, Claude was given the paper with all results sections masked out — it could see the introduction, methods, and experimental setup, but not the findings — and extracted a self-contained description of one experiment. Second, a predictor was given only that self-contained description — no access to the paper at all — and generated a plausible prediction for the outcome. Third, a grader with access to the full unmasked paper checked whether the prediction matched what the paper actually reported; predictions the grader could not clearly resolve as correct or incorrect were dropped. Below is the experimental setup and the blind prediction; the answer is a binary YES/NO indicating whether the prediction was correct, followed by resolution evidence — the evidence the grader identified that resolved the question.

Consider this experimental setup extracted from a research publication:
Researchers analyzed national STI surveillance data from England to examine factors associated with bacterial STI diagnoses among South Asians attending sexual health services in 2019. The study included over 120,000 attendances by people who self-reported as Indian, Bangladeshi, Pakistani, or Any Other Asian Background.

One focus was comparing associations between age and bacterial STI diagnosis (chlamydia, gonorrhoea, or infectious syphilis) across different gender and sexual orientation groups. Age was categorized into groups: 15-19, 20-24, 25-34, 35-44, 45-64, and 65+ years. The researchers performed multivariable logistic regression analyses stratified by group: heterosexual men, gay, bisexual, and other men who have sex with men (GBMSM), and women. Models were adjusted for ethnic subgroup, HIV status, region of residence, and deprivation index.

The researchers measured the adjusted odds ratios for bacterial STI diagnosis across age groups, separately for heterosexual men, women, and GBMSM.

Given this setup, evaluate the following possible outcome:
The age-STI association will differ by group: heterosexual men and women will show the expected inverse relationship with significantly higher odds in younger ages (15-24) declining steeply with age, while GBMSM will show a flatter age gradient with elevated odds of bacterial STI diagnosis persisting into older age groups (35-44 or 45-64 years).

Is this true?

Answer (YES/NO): YES